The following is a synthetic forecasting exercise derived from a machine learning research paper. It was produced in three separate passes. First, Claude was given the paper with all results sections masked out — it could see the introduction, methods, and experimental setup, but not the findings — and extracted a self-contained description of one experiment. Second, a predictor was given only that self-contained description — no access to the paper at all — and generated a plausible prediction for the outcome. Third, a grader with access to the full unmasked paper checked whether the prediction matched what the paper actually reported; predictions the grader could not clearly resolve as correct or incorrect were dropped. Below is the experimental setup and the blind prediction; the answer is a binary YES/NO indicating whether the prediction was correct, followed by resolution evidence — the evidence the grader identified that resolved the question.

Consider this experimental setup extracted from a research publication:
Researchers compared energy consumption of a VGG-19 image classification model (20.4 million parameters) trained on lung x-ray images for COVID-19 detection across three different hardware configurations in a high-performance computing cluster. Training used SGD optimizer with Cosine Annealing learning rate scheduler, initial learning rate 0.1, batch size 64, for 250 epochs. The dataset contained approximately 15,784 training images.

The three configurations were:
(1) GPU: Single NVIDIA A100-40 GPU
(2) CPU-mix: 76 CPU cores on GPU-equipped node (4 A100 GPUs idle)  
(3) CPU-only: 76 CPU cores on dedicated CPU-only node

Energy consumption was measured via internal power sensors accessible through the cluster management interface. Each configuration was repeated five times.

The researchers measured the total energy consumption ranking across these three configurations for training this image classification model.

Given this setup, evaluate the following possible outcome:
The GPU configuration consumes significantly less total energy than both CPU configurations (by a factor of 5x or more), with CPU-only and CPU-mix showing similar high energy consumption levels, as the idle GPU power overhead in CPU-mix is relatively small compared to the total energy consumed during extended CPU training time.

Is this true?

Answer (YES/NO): NO